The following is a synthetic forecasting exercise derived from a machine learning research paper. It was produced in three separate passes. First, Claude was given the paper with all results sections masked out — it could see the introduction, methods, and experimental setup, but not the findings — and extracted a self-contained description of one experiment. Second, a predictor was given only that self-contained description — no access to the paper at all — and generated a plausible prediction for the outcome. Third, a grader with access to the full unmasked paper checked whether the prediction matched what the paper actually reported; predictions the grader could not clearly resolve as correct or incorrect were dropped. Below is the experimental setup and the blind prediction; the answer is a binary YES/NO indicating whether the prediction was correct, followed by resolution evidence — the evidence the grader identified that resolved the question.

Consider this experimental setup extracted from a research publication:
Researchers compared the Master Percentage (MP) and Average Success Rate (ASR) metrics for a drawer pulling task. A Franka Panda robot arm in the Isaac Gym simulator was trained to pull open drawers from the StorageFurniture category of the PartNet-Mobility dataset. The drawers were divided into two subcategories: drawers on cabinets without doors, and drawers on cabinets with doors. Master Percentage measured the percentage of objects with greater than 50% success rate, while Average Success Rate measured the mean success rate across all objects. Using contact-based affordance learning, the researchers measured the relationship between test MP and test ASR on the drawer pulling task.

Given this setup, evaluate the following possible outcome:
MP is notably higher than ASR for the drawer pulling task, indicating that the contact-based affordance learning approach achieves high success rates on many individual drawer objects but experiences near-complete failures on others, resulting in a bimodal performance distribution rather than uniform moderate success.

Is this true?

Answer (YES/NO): NO